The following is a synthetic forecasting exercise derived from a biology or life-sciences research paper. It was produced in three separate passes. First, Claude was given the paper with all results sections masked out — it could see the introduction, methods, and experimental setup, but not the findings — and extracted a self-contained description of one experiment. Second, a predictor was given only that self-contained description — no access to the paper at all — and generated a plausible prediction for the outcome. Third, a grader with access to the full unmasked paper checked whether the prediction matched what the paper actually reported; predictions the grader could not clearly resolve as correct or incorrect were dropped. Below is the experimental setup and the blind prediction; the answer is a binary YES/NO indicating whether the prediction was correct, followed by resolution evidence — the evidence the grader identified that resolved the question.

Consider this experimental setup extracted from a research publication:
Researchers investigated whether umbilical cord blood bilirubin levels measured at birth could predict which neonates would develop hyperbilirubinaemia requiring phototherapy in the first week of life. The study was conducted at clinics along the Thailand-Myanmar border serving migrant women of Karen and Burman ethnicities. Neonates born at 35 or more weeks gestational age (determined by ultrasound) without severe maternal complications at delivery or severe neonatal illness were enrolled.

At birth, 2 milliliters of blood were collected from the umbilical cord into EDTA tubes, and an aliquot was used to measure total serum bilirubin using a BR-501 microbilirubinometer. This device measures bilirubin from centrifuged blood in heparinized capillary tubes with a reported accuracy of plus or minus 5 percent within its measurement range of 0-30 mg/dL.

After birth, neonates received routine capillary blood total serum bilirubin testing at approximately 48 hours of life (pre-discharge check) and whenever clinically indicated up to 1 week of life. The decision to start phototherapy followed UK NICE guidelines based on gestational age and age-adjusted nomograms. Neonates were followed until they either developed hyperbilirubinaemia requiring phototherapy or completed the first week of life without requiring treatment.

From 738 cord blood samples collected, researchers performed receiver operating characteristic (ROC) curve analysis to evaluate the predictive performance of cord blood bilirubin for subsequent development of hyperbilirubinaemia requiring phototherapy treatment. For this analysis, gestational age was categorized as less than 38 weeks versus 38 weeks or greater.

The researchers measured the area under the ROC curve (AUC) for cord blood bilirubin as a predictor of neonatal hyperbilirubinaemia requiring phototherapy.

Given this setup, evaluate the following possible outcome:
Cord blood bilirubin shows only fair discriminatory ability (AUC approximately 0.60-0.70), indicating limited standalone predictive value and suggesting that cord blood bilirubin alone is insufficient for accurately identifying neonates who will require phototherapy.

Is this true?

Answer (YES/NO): NO